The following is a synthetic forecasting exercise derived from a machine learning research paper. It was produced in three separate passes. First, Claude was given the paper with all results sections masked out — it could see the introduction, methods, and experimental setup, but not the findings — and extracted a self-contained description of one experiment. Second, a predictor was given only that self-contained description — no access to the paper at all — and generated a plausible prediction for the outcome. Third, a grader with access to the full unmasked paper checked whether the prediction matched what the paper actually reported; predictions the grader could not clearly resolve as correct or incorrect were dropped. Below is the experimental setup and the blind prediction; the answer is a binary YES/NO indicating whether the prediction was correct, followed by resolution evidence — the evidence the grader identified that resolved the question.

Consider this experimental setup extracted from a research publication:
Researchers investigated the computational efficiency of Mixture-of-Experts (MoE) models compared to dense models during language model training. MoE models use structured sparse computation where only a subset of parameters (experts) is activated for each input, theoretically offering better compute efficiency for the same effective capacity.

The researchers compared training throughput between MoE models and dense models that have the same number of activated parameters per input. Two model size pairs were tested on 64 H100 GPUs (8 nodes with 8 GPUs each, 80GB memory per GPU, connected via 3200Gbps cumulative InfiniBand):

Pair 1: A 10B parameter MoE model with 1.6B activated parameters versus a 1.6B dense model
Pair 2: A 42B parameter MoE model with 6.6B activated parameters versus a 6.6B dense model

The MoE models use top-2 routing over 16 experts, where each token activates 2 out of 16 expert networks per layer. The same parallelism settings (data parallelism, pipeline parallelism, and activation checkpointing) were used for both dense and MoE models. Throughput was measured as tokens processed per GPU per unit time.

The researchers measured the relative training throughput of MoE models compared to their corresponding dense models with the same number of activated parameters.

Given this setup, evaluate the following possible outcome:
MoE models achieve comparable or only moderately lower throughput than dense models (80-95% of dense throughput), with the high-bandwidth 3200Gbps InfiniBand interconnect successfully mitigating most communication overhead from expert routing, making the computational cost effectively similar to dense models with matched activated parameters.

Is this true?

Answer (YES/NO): YES